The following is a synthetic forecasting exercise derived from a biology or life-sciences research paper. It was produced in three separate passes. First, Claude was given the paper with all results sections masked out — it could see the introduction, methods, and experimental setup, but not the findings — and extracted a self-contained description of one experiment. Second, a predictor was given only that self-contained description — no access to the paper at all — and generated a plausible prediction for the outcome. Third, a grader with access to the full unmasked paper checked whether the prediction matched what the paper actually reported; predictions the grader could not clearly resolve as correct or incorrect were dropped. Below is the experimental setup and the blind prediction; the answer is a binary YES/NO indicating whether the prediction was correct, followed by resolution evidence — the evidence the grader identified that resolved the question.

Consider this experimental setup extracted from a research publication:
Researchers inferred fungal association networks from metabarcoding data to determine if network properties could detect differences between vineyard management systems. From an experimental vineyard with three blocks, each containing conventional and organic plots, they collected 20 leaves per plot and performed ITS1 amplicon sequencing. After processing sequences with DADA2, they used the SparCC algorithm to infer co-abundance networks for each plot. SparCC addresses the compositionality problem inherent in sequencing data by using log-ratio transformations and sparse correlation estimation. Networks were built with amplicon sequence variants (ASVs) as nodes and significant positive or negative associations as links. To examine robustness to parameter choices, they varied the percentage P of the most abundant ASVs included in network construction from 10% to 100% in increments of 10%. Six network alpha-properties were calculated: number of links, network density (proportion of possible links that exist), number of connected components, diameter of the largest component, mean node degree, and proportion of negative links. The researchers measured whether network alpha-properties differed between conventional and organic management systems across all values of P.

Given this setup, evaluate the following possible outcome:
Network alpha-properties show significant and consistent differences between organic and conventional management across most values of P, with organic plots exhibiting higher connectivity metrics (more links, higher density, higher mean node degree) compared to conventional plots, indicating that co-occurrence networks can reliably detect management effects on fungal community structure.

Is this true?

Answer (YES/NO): NO